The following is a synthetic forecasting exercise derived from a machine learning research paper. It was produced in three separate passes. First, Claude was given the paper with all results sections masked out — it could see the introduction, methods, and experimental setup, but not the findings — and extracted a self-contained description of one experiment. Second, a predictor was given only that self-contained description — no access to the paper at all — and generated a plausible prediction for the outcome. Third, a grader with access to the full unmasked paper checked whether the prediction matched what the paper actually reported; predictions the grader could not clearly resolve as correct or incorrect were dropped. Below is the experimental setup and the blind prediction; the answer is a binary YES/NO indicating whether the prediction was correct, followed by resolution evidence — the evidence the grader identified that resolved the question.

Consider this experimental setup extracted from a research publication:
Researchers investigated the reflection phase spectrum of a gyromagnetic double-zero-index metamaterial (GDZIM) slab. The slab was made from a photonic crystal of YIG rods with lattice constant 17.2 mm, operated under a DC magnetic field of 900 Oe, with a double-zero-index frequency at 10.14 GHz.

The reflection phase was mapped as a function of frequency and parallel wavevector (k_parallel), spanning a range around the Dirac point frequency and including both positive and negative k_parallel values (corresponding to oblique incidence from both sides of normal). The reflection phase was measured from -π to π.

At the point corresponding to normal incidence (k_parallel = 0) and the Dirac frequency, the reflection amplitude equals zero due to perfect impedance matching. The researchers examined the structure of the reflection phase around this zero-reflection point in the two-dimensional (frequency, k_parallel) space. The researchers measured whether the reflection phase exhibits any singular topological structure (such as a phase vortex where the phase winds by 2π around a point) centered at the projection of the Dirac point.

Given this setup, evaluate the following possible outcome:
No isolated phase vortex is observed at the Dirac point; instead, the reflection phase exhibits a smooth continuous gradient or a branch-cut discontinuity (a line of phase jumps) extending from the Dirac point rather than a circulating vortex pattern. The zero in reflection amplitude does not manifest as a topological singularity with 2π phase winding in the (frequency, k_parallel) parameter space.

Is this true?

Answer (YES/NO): NO